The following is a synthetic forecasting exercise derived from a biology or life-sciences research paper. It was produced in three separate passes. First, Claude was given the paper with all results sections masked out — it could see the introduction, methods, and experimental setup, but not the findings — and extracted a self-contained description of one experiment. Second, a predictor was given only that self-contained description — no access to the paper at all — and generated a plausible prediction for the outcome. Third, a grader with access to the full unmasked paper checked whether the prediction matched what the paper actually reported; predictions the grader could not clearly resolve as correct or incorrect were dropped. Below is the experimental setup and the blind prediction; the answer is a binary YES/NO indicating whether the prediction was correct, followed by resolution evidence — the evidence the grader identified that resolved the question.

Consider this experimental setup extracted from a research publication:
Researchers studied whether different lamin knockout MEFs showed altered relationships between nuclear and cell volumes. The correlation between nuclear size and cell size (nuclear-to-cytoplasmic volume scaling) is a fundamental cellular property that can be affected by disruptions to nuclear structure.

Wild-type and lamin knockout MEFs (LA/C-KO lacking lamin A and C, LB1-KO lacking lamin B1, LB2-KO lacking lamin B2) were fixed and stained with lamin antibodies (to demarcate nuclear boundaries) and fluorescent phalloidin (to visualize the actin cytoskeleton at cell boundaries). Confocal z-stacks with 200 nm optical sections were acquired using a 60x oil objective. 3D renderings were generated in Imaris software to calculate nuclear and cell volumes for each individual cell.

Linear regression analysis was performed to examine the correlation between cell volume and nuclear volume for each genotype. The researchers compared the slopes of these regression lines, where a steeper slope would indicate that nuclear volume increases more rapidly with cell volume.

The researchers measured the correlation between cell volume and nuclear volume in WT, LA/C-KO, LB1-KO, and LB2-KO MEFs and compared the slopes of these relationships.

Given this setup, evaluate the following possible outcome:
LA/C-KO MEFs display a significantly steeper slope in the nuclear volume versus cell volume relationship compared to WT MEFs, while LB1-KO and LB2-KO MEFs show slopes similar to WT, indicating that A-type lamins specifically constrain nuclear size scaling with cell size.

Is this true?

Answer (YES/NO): NO